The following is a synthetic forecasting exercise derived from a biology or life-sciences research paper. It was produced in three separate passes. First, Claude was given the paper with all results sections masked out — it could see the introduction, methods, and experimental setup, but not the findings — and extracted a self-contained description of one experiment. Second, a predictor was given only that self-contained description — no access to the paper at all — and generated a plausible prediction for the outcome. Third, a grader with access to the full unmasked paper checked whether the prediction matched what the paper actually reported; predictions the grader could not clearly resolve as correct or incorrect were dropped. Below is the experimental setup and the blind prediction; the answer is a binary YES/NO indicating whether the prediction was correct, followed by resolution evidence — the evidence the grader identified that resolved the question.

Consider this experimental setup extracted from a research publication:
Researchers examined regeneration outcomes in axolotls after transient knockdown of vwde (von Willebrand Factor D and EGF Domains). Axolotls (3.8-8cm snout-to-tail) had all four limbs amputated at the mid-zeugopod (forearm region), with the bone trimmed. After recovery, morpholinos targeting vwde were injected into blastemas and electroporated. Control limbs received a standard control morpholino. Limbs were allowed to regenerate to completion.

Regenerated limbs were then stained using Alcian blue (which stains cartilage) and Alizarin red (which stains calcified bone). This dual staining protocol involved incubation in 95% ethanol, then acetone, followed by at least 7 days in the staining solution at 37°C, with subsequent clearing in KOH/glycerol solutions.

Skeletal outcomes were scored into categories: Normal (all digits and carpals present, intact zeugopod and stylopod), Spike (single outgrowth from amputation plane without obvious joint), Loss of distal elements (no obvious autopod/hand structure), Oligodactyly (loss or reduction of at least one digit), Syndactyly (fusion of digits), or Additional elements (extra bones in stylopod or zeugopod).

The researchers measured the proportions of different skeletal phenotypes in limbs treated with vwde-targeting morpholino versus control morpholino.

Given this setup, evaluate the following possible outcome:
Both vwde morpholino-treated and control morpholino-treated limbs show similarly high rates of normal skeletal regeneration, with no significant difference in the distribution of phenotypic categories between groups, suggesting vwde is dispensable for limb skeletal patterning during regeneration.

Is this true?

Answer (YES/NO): NO